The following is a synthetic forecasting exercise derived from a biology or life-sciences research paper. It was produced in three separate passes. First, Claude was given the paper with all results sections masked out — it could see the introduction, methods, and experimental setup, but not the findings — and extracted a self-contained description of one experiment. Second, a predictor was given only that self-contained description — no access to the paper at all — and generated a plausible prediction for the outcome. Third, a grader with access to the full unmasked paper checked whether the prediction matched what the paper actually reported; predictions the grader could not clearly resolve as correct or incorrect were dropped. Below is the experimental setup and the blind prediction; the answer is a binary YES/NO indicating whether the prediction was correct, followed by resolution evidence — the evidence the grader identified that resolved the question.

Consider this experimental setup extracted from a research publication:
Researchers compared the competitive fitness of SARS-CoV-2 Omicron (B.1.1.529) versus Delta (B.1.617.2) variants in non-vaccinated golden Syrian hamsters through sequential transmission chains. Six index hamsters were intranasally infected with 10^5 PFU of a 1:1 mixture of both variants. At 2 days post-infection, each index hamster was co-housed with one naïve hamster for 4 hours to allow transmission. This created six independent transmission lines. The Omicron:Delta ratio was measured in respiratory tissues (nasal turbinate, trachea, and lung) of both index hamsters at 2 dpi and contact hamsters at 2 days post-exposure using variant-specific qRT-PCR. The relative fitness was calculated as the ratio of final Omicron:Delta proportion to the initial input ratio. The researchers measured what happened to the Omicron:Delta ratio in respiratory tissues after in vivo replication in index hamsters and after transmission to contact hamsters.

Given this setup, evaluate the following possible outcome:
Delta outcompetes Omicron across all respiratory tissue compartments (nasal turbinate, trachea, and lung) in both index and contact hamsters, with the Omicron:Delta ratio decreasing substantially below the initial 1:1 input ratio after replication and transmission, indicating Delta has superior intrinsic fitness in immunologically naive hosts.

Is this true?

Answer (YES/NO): YES